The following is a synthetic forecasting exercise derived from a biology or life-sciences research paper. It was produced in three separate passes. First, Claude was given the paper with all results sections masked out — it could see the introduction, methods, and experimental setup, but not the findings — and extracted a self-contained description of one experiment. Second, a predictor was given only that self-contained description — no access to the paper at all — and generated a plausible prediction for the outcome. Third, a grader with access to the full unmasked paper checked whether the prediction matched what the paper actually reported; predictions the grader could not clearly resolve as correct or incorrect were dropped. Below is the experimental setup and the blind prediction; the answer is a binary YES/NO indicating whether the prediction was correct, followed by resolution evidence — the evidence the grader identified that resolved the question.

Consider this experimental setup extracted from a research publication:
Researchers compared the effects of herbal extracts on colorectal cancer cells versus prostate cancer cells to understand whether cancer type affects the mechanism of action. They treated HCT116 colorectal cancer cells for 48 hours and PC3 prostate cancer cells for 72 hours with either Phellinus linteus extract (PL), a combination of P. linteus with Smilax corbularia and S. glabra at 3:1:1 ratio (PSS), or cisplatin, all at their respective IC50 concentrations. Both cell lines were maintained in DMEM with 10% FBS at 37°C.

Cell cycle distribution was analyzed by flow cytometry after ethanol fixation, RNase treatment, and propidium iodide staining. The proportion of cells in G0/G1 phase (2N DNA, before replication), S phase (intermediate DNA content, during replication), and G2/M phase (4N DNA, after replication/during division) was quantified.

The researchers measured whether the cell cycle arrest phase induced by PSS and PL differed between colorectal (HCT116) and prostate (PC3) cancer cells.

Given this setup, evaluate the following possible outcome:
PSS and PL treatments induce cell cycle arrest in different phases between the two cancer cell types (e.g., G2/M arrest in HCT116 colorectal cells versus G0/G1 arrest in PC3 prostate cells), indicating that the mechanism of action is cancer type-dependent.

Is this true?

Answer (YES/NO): NO